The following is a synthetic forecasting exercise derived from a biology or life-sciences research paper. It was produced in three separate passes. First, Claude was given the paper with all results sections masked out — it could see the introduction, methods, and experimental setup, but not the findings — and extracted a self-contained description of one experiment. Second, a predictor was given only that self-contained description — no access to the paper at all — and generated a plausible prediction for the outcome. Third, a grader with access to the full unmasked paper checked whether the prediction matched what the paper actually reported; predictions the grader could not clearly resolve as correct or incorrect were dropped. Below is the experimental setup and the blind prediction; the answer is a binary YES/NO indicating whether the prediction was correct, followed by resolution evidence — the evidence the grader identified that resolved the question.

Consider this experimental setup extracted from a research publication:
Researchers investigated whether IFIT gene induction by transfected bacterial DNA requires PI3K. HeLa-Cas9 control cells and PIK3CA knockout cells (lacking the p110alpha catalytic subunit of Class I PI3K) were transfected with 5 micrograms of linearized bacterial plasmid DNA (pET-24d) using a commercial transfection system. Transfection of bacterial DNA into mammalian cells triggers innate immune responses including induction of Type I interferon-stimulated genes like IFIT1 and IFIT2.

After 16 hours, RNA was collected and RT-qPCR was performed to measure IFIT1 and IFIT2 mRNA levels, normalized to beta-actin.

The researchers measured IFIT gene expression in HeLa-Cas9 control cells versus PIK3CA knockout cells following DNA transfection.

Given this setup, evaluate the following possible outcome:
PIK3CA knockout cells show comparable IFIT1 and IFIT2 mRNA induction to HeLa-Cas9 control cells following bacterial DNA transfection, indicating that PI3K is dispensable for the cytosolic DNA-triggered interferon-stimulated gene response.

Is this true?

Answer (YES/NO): NO